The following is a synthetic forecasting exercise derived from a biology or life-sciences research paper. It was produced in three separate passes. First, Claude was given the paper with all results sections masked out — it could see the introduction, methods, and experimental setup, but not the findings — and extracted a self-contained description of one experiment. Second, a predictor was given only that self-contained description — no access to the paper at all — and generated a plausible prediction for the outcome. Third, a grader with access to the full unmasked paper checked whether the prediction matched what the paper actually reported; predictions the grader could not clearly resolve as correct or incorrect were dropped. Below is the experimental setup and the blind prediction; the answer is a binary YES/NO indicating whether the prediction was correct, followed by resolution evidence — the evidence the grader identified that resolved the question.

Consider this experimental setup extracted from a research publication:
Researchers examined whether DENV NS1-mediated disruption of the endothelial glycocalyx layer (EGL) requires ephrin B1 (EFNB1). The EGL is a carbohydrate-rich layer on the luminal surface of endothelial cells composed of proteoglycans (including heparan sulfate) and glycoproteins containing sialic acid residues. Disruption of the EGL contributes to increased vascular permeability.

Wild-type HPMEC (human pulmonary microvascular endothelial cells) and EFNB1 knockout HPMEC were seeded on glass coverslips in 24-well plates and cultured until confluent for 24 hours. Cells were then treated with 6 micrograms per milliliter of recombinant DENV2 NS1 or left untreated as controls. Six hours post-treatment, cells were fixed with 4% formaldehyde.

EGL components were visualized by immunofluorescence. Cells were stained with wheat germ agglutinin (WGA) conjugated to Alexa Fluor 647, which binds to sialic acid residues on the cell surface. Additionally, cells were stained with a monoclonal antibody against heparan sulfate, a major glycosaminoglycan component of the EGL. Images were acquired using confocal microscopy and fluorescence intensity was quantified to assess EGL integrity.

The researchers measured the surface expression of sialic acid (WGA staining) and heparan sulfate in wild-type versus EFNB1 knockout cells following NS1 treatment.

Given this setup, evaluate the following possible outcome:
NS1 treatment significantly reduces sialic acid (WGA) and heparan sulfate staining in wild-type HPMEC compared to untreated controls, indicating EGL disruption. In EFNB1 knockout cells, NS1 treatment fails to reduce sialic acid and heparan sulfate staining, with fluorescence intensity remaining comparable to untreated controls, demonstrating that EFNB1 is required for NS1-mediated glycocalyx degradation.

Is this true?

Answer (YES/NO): YES